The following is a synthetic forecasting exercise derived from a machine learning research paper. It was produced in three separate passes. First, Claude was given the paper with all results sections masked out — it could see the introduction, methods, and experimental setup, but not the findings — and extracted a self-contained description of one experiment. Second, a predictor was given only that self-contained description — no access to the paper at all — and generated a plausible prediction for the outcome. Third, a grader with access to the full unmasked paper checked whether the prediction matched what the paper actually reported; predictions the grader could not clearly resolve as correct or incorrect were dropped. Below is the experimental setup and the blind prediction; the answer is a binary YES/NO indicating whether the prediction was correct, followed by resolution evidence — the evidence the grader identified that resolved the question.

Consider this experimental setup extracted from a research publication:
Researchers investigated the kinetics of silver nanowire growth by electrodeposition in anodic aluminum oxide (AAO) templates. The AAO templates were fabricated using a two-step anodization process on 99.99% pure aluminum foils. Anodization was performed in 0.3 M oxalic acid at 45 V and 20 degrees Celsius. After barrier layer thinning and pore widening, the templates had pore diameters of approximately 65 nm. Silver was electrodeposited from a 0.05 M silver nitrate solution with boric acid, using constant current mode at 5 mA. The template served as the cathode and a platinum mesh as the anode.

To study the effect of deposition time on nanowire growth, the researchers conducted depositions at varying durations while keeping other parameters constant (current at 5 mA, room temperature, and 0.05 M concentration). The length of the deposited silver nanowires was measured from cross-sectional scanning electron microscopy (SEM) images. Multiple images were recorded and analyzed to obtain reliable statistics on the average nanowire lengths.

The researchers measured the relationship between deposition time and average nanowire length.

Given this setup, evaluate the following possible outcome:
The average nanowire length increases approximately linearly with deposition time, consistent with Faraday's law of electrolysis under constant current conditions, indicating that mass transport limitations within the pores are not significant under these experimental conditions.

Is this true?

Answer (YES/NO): YES